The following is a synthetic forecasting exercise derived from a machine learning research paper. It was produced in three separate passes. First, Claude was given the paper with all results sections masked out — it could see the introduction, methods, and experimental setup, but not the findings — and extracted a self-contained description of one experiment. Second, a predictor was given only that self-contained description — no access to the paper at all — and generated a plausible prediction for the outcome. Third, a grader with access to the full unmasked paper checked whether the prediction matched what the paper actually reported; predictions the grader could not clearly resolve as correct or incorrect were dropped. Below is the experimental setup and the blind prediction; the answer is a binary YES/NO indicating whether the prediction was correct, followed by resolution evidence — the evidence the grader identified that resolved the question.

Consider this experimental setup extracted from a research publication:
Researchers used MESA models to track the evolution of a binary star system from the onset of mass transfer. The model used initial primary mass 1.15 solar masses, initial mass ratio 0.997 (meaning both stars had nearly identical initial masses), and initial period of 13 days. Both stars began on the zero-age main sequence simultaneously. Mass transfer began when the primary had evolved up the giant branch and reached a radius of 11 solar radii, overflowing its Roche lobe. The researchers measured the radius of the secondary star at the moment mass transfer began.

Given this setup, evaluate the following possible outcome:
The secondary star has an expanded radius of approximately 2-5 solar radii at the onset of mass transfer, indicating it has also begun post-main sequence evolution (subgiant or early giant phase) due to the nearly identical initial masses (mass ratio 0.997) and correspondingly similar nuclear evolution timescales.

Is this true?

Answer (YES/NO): NO